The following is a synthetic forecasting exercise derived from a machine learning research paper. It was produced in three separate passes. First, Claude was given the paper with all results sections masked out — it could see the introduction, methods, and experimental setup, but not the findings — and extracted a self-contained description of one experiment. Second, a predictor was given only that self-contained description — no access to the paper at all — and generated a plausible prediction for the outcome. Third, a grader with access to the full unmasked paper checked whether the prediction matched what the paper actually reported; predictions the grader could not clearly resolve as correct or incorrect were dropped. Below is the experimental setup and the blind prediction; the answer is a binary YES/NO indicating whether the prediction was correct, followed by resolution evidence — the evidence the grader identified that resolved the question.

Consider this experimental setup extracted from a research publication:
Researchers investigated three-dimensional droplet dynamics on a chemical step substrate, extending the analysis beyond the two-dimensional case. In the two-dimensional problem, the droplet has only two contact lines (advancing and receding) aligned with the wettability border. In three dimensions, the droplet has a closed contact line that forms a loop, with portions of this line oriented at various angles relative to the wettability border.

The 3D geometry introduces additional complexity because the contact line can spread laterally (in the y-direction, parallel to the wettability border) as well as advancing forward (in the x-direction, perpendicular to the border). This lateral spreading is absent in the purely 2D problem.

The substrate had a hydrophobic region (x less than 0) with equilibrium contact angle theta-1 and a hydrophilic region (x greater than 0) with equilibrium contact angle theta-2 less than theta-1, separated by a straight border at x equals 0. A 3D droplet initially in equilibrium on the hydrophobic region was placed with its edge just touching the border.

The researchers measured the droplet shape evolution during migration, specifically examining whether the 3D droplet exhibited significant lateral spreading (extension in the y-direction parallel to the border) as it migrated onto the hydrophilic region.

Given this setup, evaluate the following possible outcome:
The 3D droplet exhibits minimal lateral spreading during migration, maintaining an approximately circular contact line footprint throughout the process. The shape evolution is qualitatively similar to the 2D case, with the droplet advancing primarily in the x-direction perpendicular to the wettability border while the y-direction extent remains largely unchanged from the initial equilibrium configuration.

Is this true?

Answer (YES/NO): NO